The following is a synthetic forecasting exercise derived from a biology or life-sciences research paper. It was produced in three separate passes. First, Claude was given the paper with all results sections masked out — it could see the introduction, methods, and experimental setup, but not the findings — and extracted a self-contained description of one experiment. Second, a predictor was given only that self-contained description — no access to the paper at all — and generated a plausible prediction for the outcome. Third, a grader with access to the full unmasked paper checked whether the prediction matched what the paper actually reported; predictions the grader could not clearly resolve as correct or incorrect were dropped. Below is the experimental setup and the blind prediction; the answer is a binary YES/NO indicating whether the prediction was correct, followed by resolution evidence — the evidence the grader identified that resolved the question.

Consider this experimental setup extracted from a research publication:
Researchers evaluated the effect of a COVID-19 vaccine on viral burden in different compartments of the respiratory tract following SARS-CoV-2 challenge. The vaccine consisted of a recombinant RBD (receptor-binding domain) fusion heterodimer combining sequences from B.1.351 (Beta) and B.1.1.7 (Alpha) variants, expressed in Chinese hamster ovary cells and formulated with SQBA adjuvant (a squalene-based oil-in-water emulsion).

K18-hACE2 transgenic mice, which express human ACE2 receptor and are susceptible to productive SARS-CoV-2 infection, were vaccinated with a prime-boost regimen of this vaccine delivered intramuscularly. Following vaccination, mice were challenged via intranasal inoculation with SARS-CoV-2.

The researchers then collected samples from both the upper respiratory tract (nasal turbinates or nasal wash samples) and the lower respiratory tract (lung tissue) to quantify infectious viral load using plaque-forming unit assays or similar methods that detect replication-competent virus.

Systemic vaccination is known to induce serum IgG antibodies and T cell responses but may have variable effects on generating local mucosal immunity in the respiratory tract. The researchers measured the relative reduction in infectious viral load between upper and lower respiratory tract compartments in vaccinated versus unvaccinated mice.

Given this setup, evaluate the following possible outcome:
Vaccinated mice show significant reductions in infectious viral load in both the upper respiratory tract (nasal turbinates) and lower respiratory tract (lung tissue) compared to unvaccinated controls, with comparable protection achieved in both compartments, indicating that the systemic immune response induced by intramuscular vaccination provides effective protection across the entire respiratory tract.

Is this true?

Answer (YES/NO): NO